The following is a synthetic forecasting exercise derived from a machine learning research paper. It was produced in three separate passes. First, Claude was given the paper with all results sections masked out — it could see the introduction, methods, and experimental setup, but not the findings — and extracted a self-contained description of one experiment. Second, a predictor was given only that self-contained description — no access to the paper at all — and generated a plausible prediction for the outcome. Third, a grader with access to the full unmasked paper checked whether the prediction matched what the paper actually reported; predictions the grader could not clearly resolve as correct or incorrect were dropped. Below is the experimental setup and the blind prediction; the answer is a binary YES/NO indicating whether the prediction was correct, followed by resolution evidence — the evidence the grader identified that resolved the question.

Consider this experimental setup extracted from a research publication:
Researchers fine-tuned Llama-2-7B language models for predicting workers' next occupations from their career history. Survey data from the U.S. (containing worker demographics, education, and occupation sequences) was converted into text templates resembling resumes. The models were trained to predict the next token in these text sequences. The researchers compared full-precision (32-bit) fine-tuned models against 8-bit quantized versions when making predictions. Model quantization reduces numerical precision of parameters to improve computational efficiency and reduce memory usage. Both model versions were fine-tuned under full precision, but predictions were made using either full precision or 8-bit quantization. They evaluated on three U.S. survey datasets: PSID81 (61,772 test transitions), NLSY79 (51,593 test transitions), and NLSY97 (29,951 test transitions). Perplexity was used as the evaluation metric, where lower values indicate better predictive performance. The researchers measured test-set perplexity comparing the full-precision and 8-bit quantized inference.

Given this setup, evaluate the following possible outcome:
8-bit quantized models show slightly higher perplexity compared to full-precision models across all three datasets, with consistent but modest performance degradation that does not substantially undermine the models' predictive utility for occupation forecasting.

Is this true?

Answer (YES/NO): YES